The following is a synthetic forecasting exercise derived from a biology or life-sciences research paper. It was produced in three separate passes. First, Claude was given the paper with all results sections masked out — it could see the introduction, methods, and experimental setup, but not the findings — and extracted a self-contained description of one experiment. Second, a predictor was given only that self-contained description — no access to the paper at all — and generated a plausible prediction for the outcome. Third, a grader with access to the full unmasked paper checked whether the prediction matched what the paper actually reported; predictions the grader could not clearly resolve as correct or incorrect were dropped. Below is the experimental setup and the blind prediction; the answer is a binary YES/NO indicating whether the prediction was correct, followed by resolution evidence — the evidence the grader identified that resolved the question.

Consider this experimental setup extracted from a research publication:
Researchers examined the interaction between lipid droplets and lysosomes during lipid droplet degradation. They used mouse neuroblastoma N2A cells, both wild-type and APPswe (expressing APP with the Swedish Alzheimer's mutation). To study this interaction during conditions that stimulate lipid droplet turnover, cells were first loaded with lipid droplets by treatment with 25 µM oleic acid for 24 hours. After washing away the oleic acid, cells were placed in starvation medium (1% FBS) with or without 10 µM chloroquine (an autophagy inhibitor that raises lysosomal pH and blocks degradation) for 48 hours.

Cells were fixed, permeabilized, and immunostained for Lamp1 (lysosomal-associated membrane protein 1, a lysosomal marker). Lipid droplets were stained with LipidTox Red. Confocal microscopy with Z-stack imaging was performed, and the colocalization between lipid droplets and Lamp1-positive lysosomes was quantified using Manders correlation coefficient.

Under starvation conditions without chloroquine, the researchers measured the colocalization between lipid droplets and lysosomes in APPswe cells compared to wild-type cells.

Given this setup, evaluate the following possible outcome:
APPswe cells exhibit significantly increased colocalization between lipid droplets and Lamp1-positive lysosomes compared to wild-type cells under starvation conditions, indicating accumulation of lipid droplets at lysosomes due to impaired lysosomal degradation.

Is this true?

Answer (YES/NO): NO